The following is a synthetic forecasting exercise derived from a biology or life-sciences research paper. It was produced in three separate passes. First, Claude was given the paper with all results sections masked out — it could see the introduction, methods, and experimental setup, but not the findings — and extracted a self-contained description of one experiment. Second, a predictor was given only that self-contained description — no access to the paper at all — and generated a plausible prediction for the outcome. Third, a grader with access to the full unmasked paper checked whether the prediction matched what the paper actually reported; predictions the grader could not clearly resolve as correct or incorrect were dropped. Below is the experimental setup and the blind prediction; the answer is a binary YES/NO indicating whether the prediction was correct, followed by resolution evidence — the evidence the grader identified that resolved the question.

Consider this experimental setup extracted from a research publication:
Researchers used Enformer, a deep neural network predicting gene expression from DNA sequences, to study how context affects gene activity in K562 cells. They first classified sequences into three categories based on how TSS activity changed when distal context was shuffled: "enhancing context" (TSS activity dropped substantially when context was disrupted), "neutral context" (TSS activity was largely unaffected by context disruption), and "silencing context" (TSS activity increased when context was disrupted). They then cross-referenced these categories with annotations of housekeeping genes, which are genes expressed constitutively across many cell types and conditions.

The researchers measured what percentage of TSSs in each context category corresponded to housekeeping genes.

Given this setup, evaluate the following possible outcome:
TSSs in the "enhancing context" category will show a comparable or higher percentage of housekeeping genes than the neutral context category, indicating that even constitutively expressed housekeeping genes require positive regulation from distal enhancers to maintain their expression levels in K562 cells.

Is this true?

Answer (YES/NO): NO